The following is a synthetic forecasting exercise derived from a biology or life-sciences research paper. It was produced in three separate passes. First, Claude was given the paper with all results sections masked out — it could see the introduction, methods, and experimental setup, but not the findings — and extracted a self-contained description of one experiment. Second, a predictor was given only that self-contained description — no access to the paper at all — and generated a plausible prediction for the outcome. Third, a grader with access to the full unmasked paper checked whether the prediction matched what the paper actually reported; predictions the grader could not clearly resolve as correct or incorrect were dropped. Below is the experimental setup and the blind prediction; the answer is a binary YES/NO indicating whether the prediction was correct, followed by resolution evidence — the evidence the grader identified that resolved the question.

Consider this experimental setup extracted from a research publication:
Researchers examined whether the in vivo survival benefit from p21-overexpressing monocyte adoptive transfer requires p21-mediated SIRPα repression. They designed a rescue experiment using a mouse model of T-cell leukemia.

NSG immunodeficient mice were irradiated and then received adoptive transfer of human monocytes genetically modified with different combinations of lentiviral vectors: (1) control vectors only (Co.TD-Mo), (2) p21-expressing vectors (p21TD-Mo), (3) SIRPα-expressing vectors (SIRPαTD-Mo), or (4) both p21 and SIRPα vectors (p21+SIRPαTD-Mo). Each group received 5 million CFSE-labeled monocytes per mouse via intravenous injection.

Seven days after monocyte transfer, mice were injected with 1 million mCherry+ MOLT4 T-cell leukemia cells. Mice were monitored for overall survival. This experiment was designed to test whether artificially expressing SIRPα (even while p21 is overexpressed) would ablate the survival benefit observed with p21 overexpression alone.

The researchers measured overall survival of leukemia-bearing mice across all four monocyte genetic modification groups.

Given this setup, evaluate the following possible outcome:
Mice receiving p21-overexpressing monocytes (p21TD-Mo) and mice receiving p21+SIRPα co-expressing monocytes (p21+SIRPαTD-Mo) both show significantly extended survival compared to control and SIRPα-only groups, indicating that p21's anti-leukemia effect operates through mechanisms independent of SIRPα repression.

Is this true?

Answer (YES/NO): NO